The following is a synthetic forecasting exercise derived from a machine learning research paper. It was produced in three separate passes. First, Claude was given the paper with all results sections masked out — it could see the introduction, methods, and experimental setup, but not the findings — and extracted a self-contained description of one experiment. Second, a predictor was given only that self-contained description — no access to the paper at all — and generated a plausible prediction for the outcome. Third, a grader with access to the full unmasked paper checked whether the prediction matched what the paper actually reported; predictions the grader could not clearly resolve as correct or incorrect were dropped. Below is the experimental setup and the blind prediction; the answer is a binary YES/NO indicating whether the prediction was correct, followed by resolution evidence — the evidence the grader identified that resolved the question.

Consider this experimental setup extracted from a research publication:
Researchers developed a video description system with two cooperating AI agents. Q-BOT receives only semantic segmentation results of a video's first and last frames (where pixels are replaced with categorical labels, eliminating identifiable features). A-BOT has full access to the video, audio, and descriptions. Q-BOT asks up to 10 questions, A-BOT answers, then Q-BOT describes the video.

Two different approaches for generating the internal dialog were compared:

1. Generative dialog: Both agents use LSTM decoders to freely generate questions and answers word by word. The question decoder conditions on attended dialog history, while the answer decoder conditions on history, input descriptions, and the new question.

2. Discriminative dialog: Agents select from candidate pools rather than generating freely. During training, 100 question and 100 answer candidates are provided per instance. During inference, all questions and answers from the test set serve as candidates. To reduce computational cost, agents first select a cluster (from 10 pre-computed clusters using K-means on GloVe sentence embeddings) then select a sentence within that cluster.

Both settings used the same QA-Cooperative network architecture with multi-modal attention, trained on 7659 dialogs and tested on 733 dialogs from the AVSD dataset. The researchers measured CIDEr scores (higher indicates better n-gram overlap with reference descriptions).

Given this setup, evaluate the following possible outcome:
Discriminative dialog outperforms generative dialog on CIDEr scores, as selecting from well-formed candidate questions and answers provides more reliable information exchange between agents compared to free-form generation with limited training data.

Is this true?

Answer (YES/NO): YES